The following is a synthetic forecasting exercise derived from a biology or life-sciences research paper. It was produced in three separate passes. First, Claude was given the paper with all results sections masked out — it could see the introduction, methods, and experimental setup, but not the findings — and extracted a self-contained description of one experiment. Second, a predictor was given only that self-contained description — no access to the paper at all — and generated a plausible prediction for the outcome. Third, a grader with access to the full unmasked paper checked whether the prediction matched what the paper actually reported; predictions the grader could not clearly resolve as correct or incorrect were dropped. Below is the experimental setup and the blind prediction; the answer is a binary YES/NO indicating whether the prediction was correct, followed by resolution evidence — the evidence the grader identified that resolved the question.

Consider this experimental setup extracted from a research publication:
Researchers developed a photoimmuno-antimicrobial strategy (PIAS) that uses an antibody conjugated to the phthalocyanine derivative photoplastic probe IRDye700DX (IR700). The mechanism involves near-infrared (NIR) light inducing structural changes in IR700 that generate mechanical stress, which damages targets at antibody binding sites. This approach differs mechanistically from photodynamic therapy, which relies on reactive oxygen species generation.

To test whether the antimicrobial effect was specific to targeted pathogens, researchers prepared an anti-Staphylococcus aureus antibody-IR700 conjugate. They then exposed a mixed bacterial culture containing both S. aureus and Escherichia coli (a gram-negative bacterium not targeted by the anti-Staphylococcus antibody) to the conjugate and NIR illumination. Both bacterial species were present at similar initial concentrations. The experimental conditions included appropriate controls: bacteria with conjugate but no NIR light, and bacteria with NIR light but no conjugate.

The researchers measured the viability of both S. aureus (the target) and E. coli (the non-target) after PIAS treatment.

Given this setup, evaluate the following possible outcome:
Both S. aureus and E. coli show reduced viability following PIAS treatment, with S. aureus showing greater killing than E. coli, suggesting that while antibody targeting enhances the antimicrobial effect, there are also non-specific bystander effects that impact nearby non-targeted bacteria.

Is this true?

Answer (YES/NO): NO